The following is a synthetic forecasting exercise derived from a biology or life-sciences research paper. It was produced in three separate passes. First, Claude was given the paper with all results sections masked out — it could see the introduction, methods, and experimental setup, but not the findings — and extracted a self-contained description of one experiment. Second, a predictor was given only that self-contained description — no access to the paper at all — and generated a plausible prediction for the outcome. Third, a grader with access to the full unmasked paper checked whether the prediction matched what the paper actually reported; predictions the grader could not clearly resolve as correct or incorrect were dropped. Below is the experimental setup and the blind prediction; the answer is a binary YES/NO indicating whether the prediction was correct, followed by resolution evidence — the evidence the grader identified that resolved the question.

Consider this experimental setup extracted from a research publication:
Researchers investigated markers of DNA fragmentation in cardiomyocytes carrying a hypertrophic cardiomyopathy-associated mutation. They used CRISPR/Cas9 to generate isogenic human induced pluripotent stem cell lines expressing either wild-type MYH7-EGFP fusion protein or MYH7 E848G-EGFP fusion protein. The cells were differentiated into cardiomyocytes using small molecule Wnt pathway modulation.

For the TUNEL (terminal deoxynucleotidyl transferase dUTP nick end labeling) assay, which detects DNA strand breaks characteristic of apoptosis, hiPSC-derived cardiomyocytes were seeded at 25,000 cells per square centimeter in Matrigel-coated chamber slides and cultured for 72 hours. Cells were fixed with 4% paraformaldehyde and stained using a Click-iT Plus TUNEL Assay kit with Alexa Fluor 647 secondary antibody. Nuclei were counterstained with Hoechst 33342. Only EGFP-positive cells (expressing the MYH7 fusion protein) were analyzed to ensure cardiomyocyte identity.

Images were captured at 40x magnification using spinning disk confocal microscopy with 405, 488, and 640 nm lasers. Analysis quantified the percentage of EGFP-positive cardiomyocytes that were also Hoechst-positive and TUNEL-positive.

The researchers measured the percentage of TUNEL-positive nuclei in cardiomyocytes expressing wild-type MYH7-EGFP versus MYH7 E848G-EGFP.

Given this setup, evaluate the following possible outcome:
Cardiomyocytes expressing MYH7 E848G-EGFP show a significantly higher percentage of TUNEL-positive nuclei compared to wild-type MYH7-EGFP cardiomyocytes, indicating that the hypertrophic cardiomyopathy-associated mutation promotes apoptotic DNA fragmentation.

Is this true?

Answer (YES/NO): YES